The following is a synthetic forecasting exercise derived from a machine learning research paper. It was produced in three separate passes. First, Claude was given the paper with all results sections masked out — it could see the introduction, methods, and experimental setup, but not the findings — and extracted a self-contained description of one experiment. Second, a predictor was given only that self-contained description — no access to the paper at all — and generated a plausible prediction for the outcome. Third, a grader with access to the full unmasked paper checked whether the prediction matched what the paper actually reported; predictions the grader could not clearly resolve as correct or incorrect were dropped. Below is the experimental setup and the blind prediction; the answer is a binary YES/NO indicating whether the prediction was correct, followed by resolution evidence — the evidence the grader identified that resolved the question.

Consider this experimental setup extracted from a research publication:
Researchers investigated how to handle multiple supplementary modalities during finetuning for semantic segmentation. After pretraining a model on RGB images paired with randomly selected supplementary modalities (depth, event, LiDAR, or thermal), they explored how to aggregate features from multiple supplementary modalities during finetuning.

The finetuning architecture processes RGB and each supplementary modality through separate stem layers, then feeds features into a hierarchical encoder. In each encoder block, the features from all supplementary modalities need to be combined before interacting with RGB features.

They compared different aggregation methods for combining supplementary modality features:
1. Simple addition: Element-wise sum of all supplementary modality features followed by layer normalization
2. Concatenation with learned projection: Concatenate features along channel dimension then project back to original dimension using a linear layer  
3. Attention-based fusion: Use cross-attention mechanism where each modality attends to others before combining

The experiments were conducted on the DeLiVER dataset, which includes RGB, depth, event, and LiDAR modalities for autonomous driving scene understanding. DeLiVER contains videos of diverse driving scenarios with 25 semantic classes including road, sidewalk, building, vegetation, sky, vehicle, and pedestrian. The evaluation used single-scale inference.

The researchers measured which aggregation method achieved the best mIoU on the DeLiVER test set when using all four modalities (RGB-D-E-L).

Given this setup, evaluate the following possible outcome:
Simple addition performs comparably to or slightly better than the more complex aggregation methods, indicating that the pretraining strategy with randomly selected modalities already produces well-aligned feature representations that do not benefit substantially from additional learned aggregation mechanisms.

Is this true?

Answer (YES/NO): YES